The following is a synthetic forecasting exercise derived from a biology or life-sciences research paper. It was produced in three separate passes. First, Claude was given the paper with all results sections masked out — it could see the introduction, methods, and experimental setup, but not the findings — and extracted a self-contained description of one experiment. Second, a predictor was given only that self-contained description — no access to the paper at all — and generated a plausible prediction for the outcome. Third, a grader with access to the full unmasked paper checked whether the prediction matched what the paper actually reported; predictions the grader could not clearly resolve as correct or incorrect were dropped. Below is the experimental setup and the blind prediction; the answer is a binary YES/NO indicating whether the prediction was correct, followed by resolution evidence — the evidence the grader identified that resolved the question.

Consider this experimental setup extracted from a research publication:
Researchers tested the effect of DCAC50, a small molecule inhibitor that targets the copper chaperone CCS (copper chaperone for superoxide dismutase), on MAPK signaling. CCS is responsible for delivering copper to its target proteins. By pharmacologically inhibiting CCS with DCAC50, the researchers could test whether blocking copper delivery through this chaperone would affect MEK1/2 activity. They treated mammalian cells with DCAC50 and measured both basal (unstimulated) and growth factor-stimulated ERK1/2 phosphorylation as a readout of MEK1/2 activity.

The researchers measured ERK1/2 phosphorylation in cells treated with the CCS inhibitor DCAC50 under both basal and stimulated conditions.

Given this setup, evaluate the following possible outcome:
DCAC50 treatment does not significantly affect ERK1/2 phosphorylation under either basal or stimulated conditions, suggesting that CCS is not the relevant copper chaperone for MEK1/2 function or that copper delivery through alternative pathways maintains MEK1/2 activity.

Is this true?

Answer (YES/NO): NO